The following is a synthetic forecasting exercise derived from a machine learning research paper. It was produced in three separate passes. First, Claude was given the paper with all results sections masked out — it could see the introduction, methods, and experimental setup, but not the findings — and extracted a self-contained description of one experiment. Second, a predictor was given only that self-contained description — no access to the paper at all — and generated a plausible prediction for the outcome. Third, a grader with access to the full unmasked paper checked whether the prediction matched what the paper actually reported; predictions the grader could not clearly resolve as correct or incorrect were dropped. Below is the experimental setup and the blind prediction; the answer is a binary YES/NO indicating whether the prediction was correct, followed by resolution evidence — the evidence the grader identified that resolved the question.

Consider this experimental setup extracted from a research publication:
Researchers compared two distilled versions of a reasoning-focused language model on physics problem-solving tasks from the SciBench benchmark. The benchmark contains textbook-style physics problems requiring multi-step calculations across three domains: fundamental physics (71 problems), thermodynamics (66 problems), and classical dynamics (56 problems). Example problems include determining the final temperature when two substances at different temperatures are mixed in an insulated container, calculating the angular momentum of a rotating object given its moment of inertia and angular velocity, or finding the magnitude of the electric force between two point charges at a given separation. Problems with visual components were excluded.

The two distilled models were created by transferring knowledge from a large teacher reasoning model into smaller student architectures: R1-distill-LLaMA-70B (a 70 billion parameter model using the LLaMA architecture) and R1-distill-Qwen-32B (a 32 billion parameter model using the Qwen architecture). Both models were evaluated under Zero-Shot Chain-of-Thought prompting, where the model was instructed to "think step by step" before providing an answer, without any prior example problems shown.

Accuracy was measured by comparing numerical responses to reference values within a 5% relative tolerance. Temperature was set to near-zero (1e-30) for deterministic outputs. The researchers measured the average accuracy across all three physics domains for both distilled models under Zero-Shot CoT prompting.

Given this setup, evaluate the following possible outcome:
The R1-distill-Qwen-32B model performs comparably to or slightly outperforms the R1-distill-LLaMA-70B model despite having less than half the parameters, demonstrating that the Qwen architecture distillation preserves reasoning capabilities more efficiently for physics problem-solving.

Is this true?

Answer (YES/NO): YES